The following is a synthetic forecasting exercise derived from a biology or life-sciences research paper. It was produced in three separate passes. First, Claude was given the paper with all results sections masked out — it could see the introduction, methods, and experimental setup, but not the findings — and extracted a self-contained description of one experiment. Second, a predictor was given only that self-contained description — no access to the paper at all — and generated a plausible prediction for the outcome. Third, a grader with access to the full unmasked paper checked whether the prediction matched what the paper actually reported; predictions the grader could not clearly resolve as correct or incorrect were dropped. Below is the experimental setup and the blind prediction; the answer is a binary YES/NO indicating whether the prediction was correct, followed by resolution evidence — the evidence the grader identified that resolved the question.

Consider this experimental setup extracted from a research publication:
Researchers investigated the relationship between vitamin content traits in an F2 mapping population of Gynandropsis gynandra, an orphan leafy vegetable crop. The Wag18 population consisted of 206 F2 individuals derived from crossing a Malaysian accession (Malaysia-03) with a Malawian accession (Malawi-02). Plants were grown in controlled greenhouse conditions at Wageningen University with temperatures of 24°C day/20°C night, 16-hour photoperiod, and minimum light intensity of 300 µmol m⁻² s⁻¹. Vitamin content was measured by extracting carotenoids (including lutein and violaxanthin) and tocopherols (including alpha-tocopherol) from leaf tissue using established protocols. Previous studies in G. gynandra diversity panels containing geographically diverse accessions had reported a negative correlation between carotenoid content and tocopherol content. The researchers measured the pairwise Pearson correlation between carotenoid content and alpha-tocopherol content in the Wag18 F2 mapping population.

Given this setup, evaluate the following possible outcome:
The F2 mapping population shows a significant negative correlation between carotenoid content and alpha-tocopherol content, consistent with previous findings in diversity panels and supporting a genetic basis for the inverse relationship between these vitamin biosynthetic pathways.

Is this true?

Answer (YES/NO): NO